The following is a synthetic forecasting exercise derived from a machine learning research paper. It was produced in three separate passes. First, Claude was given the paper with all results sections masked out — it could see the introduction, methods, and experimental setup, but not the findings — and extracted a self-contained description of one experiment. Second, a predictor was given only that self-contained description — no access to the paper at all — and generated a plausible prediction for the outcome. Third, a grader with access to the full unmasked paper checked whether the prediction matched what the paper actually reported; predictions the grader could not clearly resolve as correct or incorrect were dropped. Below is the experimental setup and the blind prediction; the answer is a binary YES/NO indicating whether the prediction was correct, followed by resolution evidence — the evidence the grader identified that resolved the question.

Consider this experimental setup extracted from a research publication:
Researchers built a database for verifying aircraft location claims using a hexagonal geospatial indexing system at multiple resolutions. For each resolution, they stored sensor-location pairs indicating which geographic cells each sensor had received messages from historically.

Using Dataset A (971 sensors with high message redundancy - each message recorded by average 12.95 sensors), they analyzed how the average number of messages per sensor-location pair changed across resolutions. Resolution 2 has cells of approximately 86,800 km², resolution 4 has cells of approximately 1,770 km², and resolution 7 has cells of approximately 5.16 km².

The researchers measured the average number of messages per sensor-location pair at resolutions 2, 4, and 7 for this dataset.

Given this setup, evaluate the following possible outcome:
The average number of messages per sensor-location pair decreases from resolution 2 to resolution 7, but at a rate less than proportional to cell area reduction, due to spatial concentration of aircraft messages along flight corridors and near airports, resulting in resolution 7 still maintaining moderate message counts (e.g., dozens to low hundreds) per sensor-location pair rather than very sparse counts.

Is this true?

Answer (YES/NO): YES